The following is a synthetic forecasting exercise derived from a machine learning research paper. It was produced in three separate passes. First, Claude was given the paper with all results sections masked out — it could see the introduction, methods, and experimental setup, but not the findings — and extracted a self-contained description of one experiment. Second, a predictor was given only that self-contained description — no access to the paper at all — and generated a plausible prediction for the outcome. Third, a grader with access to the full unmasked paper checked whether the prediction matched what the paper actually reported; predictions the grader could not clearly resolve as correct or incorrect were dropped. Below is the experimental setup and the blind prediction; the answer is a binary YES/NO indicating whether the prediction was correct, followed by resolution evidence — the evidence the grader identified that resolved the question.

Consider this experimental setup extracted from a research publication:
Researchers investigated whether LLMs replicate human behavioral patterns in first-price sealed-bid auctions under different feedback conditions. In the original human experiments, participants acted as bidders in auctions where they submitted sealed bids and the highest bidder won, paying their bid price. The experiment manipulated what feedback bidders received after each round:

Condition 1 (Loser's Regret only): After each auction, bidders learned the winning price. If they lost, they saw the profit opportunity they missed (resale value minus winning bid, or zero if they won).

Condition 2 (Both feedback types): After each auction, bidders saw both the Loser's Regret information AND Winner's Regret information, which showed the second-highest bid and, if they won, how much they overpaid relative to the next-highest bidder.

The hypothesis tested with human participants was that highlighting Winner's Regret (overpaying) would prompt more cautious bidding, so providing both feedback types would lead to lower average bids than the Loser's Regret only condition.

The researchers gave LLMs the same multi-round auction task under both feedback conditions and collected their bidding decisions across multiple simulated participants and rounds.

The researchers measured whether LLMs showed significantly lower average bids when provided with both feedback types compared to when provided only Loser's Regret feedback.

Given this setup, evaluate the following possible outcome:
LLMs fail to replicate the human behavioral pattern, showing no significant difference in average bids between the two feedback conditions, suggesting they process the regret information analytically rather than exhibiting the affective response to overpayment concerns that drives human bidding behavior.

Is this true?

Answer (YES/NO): NO